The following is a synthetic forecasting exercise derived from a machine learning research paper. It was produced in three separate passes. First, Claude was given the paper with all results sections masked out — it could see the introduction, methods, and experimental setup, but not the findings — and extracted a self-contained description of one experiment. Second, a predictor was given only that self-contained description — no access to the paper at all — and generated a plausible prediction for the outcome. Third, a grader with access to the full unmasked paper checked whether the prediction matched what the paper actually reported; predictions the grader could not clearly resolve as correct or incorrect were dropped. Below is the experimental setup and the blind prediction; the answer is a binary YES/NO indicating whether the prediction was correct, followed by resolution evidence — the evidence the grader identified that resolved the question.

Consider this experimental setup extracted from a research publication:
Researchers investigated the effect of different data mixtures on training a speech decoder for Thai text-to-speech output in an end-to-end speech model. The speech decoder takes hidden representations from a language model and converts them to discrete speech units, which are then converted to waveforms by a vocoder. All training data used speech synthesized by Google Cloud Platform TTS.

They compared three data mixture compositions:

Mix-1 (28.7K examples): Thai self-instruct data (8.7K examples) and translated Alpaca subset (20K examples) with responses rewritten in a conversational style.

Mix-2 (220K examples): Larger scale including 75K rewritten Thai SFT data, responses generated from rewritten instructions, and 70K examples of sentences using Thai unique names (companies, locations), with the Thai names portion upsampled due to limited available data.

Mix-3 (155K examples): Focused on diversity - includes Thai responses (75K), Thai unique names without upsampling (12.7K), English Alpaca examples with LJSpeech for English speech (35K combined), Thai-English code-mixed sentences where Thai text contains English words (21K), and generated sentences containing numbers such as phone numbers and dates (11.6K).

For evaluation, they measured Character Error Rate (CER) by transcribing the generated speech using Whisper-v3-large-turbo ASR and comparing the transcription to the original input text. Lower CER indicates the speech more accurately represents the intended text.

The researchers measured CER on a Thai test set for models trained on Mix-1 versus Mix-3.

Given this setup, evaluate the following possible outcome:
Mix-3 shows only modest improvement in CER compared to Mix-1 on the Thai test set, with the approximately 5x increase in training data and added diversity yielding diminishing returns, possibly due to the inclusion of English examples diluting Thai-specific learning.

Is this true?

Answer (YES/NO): NO